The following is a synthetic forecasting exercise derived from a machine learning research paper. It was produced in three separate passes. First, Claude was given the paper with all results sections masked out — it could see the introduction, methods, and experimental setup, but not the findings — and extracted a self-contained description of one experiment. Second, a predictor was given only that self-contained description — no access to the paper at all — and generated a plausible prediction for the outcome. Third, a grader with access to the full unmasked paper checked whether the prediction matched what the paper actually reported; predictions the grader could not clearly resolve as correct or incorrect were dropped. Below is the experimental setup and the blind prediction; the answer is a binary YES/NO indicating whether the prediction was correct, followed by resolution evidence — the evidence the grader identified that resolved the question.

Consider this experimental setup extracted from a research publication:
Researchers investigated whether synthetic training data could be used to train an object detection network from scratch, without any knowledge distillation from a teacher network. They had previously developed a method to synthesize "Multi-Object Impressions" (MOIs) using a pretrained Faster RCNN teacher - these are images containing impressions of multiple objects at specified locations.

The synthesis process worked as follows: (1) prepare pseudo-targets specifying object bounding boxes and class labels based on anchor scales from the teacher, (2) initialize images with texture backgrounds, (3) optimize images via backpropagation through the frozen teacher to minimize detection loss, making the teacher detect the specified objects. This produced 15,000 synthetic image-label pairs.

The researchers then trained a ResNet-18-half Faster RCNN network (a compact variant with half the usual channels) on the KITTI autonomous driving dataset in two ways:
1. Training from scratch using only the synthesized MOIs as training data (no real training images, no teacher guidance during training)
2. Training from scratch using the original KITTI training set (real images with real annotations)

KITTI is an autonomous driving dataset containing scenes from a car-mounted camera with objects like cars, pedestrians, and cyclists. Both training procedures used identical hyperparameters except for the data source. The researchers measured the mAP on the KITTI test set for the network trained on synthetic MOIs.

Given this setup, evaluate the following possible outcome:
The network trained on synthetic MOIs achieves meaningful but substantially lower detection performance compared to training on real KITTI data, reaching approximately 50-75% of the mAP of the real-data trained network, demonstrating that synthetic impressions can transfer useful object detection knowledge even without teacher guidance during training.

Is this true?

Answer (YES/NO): NO